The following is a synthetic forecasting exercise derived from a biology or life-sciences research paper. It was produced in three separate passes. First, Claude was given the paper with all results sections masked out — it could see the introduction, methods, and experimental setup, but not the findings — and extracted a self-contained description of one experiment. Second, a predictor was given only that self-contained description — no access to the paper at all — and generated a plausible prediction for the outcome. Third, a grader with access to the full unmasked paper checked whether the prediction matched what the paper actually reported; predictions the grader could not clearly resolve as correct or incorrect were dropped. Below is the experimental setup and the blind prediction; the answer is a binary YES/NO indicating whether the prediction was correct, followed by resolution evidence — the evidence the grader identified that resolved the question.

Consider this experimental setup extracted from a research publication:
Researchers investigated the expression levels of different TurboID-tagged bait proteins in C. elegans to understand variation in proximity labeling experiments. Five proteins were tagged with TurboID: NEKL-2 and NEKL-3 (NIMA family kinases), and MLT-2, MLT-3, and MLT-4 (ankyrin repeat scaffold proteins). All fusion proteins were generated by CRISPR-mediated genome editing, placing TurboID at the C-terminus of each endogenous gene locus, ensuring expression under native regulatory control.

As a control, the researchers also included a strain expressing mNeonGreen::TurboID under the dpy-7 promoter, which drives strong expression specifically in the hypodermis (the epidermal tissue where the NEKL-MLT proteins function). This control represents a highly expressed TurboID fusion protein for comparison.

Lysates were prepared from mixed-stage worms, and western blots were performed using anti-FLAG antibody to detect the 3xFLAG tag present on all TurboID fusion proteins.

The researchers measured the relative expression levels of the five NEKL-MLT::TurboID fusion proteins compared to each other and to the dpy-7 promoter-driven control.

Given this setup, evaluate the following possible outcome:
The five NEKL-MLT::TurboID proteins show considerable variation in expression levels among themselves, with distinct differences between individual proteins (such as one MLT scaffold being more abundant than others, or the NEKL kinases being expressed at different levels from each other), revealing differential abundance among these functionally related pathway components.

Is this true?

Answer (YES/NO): YES